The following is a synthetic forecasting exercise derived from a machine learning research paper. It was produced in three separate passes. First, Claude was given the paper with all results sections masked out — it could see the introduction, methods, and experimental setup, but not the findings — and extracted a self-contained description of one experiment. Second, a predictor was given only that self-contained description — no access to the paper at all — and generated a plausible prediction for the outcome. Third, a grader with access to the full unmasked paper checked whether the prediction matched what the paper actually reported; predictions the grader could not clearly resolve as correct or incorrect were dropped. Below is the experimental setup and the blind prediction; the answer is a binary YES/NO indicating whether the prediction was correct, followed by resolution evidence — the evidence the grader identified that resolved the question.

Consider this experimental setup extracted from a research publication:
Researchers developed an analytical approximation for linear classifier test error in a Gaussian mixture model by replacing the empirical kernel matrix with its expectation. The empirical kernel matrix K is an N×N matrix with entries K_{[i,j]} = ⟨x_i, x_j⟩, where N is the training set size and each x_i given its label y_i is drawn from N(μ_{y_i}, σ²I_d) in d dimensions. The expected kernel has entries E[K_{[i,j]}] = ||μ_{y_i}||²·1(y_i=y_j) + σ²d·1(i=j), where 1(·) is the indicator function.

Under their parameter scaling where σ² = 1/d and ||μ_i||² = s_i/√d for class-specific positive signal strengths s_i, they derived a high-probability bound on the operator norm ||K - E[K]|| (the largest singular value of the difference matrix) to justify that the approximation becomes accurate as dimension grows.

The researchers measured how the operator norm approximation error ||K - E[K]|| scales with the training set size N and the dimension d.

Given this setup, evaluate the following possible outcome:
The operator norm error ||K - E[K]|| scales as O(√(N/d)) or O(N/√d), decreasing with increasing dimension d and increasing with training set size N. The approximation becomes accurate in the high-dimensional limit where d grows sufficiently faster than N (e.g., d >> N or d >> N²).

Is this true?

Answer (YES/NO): NO